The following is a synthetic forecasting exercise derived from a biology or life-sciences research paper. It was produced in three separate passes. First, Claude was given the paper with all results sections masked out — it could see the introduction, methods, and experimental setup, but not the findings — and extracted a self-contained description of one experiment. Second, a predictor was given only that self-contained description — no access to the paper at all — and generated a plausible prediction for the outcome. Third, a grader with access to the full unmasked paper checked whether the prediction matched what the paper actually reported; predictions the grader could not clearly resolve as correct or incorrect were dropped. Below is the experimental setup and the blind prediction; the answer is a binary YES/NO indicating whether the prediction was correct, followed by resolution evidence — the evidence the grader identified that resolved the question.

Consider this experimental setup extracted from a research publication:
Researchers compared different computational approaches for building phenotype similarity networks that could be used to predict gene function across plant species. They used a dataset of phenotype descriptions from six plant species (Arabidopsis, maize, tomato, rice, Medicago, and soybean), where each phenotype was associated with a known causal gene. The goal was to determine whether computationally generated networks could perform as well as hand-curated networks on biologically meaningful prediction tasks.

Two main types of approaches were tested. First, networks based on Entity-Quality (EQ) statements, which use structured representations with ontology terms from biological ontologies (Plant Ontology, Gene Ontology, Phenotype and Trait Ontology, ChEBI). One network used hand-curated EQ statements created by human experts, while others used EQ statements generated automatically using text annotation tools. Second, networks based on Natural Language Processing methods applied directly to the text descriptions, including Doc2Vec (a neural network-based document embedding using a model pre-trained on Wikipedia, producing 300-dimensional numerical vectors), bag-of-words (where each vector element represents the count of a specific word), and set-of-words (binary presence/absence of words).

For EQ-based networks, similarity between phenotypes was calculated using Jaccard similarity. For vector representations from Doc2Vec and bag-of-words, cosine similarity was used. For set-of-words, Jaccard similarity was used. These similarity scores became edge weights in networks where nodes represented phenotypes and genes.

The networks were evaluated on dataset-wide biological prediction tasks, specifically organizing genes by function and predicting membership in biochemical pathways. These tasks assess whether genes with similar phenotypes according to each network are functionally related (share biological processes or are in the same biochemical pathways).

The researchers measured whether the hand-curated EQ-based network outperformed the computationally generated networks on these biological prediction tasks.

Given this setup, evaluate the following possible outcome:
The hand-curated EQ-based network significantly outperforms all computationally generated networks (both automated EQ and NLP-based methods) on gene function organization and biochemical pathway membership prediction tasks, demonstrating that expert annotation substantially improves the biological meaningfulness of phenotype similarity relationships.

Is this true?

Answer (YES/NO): NO